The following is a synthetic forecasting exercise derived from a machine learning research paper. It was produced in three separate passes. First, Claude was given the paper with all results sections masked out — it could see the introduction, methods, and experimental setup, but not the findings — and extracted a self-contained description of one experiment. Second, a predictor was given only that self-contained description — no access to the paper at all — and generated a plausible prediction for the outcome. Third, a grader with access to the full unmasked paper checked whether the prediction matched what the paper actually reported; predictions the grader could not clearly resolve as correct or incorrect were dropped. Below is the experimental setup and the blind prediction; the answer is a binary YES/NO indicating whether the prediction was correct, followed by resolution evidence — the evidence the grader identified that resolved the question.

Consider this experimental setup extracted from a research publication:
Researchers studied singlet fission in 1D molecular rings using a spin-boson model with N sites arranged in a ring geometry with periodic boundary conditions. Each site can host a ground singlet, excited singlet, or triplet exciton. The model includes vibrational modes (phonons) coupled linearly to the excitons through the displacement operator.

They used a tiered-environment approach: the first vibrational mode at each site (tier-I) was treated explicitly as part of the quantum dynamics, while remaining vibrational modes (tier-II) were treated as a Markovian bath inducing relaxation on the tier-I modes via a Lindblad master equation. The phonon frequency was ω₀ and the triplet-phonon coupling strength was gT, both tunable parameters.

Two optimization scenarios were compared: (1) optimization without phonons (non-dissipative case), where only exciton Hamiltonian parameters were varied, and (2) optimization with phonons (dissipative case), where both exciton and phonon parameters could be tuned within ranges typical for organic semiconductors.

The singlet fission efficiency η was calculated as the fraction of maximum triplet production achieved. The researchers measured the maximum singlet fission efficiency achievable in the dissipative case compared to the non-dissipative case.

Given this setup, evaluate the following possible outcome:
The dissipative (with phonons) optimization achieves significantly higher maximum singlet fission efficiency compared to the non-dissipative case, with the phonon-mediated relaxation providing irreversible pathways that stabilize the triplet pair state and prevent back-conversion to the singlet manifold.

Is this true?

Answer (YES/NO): YES